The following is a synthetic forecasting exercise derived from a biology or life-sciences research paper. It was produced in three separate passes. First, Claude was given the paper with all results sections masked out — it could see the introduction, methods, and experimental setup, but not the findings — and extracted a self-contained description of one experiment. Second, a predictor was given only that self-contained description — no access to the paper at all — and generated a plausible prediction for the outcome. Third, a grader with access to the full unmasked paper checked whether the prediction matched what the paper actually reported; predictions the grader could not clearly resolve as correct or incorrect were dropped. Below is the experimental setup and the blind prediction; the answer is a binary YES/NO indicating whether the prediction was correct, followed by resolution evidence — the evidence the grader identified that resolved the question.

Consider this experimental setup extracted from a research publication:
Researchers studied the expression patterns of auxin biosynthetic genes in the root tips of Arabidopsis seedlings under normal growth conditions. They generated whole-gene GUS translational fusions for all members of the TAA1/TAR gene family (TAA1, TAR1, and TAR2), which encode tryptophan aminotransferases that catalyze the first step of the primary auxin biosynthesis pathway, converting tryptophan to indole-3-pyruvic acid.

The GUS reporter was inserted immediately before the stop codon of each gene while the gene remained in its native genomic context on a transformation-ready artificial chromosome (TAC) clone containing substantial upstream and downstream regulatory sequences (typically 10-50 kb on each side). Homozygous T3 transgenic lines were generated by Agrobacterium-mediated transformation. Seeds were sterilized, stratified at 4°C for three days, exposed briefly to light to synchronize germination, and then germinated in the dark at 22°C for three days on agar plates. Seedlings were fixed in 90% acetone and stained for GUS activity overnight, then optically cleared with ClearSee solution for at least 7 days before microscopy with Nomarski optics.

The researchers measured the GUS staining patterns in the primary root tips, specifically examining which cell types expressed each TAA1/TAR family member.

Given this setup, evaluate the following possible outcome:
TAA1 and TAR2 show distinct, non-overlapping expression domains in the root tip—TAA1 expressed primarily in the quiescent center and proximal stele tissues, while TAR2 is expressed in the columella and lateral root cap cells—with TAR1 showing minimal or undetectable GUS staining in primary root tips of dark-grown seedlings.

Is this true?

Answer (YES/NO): NO